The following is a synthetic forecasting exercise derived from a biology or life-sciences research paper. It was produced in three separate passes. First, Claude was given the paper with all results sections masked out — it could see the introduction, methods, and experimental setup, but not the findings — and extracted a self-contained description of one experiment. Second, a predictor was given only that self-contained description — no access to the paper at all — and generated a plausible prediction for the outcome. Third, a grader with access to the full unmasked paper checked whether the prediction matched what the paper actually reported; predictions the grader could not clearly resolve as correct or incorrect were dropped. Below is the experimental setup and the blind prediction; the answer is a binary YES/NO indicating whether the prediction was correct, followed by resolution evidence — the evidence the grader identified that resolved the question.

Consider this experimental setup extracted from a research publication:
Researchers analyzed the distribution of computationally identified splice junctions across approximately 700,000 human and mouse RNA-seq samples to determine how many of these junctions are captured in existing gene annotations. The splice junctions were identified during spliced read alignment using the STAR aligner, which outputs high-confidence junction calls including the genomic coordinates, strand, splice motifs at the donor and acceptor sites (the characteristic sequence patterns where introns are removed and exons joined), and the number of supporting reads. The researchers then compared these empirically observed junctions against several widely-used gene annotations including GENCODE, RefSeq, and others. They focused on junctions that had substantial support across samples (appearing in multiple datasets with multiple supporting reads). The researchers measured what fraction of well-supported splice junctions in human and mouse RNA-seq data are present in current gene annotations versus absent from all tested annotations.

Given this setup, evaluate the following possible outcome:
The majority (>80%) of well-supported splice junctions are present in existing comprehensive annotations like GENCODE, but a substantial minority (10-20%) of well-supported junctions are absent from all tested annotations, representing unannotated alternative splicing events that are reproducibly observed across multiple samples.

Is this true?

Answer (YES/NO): YES